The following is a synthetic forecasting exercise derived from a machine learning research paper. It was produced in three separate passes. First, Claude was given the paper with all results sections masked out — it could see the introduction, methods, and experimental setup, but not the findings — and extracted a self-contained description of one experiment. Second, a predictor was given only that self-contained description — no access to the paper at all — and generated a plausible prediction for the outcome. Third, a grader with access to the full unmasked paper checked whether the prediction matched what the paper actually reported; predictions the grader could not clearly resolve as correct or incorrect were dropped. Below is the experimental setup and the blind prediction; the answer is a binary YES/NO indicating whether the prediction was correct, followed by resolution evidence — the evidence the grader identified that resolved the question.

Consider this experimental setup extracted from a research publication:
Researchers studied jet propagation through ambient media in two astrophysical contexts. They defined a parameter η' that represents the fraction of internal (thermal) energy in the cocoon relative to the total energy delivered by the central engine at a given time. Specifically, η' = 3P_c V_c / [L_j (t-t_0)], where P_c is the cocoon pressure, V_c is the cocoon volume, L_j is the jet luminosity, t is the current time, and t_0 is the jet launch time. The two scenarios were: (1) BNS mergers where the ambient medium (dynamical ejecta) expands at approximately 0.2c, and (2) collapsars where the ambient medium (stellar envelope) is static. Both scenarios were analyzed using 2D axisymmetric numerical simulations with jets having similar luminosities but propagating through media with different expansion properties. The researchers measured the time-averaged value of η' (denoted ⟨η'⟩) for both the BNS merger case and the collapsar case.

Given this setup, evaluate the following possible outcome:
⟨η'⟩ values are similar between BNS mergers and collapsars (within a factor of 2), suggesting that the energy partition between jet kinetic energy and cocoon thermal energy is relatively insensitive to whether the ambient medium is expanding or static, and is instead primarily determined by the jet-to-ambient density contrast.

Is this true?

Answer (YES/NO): NO